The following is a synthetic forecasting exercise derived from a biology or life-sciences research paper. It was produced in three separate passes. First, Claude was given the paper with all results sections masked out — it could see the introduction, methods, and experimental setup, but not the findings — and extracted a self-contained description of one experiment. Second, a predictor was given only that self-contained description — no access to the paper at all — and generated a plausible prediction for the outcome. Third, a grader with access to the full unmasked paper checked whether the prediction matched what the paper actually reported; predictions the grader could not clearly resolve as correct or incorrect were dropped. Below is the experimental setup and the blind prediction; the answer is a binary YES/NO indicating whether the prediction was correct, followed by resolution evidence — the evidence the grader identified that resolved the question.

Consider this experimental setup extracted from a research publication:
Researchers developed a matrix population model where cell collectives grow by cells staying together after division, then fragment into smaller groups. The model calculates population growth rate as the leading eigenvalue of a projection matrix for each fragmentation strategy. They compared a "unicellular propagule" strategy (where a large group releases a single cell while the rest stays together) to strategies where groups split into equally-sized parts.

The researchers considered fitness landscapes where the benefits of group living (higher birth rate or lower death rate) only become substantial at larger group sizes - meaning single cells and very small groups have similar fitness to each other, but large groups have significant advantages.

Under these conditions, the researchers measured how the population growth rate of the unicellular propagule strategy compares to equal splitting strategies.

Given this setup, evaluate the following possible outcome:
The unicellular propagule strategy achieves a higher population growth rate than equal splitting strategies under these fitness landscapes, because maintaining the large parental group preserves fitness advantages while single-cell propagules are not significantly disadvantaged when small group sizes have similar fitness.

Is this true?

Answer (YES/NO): YES